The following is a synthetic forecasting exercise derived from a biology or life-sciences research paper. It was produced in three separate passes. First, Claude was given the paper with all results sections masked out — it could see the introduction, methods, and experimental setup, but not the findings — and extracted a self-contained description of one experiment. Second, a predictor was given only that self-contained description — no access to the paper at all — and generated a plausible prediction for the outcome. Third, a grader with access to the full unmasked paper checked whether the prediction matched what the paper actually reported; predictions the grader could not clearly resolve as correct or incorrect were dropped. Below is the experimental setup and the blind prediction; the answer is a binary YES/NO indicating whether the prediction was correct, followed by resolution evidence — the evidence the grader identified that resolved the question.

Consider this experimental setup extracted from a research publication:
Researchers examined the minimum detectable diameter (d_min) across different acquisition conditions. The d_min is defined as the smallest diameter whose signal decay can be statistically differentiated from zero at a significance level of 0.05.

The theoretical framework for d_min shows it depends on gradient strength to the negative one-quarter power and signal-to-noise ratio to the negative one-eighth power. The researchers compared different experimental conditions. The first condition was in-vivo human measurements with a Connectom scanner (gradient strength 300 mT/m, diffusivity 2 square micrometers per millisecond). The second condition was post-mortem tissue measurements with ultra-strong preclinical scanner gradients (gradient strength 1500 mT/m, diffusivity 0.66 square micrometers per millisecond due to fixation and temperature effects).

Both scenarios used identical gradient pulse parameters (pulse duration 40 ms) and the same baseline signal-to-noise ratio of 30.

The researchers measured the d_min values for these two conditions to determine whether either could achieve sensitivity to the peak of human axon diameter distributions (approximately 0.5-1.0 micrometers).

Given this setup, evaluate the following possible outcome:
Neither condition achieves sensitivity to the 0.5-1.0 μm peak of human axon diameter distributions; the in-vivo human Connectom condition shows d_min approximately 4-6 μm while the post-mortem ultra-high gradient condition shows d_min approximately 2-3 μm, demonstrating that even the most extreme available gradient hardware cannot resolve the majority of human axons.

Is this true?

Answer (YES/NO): NO